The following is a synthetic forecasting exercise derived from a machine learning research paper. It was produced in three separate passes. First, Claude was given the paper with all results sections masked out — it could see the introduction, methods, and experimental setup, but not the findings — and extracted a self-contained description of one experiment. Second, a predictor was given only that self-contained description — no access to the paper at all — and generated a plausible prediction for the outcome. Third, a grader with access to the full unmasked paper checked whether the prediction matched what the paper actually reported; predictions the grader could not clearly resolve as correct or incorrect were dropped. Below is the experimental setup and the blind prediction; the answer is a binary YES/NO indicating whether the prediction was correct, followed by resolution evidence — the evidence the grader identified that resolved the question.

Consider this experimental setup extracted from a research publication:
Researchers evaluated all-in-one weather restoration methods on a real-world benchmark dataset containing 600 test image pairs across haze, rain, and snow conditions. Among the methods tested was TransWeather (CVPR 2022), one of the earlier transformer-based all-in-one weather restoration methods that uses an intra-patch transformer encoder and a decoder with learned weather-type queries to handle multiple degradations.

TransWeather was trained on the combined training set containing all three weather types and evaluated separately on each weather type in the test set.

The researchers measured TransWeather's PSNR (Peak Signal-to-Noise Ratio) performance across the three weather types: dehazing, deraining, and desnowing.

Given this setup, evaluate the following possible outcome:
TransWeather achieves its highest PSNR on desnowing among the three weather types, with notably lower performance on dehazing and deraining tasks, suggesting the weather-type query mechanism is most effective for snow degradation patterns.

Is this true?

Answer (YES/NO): NO